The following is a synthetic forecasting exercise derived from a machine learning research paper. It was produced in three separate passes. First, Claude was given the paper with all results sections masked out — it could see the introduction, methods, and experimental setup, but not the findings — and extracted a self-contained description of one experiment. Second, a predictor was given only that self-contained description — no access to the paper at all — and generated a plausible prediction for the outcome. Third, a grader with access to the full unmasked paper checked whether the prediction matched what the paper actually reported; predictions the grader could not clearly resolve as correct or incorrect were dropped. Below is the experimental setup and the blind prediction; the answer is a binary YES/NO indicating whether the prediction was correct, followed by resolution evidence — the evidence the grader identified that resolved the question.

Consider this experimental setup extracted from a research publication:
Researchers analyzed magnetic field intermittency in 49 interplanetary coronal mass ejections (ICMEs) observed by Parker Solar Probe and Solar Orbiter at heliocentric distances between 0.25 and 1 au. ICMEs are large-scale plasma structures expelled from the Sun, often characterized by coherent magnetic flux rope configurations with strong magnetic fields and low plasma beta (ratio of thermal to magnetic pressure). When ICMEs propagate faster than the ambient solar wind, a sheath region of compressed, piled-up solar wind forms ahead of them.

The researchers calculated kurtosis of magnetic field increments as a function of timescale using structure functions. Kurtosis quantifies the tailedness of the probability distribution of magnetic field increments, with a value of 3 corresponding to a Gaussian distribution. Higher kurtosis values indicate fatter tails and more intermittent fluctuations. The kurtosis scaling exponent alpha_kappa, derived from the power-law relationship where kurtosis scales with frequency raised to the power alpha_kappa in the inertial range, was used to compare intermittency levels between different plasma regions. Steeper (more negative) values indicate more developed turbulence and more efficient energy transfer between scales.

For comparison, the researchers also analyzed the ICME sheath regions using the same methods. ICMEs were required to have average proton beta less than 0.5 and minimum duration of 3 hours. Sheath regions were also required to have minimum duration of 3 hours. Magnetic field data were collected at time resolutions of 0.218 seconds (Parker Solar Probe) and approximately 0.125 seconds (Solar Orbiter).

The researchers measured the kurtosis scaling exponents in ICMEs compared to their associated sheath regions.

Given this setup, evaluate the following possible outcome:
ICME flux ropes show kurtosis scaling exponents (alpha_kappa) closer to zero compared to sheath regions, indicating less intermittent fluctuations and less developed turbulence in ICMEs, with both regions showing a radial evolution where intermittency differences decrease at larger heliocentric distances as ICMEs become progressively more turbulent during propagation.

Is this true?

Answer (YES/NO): NO